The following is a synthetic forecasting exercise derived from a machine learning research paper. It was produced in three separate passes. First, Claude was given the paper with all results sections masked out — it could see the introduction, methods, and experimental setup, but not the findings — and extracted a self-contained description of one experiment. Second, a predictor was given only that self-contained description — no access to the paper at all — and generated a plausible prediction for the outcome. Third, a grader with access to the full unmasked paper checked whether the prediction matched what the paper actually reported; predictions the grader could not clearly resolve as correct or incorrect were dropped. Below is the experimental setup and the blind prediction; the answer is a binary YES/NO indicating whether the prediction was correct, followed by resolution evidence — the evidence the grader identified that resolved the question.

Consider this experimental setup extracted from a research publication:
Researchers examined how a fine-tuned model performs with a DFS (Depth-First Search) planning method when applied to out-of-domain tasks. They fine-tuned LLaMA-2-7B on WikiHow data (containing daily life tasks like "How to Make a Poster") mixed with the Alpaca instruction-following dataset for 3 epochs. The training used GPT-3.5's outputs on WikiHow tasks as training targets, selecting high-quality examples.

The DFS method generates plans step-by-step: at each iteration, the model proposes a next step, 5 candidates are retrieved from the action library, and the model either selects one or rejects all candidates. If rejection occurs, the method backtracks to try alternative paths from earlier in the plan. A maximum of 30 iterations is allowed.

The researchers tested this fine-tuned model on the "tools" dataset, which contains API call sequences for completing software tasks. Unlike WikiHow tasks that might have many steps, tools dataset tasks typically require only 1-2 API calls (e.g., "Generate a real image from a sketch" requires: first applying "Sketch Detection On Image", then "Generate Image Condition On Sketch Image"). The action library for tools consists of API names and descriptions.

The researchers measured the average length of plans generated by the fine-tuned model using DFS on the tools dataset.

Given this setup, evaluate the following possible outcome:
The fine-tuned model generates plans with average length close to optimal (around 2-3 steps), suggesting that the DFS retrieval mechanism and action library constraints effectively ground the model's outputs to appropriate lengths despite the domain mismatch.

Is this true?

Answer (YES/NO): NO